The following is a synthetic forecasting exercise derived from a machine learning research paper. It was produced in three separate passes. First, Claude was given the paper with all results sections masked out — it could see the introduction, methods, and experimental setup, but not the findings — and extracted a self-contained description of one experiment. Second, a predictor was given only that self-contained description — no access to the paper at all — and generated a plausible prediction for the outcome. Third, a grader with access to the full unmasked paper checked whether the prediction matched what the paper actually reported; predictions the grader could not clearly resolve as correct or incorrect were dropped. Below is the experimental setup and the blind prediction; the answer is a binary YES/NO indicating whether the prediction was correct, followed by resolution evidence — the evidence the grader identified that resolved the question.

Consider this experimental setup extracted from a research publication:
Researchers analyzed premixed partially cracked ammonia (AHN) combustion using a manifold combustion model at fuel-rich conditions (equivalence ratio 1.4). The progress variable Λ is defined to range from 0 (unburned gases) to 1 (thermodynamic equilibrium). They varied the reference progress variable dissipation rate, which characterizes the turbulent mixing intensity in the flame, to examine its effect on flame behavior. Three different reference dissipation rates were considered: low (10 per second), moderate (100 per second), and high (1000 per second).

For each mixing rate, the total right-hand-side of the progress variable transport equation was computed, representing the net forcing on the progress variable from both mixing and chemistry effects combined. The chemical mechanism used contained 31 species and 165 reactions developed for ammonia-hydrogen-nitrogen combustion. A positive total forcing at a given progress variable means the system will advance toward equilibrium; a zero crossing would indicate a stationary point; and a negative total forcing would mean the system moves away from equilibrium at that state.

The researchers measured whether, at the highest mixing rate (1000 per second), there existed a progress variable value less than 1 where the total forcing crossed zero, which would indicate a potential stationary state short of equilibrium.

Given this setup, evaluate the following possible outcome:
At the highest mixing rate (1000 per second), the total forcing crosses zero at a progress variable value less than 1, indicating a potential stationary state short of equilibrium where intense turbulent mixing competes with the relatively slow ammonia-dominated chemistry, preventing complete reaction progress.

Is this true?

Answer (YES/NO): YES